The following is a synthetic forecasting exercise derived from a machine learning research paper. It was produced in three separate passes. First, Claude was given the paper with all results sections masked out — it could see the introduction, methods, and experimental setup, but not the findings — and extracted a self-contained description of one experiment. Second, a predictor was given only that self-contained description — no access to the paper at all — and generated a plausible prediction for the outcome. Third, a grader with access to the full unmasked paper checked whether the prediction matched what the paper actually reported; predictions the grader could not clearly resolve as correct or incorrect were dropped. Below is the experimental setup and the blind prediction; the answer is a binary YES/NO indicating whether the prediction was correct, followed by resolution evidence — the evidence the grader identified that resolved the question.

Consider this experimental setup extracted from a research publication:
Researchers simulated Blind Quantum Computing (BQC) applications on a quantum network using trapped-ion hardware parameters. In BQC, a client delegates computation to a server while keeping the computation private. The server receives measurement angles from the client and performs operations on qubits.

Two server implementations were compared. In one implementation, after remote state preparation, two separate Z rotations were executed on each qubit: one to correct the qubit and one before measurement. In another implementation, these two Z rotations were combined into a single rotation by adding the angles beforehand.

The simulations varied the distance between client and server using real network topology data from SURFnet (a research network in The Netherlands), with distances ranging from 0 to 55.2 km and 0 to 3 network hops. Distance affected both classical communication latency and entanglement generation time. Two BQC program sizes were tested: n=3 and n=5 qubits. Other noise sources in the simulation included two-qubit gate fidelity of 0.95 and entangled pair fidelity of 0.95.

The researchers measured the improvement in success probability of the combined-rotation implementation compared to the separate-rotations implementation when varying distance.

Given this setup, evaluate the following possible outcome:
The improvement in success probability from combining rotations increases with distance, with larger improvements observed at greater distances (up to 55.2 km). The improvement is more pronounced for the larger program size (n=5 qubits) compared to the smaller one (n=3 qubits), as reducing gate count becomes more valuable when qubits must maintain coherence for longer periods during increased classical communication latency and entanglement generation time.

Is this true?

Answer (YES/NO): NO